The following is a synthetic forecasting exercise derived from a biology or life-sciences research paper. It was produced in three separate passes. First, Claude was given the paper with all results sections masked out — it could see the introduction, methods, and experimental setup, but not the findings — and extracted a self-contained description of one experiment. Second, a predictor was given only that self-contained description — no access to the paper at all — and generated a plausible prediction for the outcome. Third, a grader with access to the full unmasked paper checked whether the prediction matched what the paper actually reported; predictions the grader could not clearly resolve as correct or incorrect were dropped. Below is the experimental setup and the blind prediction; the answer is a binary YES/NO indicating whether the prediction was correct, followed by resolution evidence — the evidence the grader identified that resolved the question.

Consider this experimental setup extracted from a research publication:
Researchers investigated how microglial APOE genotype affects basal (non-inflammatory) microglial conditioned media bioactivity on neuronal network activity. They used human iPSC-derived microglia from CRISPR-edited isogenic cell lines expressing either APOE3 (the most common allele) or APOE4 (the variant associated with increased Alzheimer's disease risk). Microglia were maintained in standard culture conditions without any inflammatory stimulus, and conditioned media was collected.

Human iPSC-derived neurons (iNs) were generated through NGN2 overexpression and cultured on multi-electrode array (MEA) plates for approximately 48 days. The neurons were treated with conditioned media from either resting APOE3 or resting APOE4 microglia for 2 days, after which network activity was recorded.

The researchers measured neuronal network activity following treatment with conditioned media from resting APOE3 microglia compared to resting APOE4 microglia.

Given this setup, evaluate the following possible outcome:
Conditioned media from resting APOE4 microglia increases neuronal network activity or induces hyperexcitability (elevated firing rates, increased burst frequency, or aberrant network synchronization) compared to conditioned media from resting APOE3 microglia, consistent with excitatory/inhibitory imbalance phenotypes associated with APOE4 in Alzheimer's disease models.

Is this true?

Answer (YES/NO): NO